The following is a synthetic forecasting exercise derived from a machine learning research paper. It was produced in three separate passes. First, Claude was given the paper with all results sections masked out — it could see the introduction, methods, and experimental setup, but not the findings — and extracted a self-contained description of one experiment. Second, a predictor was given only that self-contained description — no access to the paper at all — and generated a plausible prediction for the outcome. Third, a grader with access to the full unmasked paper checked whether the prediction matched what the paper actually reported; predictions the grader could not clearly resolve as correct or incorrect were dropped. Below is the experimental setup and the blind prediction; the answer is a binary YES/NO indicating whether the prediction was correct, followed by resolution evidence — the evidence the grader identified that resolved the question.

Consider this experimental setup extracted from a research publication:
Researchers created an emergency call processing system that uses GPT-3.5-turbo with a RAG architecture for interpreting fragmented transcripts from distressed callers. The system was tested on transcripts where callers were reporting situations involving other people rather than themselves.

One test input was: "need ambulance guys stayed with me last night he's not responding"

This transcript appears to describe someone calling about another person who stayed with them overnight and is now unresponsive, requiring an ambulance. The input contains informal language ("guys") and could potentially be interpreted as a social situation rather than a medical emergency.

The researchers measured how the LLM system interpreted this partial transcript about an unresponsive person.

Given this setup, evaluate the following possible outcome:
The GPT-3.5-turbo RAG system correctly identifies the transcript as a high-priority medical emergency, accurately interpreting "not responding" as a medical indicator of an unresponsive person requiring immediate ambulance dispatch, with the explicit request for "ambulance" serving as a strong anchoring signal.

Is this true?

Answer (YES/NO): YES